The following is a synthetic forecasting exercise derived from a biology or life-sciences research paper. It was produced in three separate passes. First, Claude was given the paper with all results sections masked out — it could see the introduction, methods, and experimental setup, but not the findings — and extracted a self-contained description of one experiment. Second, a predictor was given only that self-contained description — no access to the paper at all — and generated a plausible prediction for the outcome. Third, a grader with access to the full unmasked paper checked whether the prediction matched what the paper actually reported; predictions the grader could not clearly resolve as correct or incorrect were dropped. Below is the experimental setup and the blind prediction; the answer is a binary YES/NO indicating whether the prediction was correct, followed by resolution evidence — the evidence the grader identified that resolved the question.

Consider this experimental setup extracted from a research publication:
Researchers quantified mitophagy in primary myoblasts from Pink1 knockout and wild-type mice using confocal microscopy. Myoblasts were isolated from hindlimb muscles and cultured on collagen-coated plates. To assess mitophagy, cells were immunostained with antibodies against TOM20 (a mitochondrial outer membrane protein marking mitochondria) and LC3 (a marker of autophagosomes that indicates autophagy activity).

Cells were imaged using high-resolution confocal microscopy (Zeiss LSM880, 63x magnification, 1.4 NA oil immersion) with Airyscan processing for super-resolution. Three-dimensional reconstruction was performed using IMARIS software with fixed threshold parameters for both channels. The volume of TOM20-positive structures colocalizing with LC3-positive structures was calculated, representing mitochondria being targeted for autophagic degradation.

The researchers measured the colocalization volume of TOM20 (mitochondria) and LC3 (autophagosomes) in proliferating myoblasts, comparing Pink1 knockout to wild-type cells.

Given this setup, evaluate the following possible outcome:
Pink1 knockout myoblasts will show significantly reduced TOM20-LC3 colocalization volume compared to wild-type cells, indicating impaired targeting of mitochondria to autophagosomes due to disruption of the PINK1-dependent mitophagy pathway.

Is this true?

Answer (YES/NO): NO